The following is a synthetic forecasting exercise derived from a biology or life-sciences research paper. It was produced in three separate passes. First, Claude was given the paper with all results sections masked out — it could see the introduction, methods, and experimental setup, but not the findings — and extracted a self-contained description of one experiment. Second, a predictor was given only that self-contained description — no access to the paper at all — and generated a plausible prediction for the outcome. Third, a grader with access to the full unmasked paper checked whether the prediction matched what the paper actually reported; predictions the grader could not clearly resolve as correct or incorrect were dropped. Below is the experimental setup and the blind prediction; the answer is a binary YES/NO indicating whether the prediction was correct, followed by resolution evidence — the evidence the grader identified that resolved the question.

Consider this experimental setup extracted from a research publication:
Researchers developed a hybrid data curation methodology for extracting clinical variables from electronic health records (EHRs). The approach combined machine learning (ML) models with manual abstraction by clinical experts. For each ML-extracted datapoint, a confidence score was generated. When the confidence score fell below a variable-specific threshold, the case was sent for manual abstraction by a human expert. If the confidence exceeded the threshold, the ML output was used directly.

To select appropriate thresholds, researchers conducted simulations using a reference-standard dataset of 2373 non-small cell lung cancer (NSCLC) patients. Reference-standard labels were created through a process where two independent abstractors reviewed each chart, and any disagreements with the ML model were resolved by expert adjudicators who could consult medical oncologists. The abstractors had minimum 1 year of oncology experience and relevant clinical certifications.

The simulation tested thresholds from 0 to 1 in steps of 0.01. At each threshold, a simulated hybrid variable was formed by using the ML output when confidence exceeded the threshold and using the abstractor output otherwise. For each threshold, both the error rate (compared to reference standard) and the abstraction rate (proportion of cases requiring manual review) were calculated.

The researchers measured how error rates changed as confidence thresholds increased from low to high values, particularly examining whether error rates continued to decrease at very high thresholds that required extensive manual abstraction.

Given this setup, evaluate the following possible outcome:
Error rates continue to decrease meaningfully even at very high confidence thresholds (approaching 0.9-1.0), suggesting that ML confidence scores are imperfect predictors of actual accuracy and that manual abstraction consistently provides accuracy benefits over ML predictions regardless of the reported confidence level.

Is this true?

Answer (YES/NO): NO